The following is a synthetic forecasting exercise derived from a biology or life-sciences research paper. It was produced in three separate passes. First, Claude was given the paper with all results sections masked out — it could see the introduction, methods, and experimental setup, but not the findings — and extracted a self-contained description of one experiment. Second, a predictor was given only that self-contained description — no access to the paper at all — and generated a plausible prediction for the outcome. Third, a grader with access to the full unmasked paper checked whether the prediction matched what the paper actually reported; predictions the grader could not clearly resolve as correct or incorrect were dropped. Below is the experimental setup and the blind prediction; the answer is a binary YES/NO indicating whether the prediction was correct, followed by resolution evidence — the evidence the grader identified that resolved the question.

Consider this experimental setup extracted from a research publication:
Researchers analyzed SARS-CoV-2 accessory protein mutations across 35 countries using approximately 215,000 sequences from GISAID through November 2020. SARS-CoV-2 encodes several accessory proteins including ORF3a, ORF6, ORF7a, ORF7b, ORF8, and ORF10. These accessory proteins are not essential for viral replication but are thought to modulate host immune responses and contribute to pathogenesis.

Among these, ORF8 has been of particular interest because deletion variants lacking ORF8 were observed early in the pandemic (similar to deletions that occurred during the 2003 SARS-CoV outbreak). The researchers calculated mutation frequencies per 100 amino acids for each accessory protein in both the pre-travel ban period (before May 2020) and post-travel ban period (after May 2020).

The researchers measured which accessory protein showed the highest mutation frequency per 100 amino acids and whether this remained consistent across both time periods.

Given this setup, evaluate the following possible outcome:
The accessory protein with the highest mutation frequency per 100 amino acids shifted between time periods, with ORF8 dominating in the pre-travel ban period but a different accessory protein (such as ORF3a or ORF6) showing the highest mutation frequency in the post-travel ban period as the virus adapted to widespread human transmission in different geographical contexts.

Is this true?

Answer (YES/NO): YES